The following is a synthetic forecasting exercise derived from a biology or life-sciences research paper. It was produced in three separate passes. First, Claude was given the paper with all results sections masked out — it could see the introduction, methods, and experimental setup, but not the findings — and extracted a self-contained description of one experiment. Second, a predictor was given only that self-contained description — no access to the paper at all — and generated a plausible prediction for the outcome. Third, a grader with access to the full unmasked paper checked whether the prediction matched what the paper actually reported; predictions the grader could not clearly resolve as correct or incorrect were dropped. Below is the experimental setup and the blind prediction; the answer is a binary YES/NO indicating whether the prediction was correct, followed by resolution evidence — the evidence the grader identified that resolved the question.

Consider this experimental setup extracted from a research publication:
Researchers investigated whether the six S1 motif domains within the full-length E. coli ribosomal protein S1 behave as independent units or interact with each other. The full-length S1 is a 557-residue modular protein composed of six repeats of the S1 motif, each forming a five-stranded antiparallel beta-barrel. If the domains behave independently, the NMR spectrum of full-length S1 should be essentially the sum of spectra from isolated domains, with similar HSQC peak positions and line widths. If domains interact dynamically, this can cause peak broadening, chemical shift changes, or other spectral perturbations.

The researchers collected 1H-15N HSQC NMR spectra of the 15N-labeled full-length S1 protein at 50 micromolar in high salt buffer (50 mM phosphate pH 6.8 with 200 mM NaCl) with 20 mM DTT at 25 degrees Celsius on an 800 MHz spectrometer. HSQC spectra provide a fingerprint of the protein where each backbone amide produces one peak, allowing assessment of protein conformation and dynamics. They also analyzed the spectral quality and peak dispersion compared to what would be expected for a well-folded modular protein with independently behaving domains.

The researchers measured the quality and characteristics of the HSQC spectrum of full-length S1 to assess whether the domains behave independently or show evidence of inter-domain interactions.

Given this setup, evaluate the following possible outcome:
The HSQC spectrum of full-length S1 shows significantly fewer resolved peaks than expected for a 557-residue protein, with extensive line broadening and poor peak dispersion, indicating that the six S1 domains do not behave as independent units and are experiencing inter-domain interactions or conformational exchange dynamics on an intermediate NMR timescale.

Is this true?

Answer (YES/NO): YES